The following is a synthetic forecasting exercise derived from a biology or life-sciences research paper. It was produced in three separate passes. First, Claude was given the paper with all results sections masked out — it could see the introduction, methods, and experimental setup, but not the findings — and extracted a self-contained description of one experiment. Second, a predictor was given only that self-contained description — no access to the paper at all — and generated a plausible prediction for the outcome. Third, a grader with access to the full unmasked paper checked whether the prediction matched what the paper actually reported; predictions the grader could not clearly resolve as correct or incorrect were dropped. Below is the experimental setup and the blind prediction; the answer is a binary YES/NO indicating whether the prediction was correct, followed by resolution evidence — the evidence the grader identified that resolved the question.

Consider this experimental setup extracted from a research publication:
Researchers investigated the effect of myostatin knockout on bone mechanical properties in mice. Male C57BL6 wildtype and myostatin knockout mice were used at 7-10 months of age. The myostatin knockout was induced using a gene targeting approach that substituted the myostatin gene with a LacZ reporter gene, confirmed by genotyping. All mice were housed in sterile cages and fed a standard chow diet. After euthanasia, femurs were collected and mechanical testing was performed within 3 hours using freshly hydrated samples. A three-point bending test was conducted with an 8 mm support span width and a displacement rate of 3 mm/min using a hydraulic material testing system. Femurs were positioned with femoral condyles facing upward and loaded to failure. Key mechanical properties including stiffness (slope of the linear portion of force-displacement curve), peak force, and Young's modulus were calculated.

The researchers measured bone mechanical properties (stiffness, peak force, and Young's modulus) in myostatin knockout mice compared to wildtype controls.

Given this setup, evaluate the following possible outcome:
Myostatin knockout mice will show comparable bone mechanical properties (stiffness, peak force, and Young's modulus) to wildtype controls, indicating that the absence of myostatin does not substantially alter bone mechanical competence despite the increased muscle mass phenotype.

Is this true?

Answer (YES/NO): NO